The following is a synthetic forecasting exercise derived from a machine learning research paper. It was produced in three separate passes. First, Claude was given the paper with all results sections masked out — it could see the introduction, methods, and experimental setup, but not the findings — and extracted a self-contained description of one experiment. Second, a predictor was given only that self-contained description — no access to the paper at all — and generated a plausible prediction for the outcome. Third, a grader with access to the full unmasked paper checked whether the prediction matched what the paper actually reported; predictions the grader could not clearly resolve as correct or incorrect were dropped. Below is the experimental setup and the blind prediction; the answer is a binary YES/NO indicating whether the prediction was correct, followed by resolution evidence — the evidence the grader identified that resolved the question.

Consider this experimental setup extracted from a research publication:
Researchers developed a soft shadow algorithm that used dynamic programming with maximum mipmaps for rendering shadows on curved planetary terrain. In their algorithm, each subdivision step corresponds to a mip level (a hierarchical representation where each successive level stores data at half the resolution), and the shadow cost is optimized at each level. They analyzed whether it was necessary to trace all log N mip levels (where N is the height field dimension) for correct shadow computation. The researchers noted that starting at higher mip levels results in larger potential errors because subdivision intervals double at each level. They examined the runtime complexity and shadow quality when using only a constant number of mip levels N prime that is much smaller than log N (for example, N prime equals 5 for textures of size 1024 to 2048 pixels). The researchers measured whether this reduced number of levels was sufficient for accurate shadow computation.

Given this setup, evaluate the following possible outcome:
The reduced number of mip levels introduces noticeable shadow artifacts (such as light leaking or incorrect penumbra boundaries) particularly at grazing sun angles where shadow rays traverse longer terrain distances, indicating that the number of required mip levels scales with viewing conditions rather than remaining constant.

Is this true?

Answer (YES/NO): NO